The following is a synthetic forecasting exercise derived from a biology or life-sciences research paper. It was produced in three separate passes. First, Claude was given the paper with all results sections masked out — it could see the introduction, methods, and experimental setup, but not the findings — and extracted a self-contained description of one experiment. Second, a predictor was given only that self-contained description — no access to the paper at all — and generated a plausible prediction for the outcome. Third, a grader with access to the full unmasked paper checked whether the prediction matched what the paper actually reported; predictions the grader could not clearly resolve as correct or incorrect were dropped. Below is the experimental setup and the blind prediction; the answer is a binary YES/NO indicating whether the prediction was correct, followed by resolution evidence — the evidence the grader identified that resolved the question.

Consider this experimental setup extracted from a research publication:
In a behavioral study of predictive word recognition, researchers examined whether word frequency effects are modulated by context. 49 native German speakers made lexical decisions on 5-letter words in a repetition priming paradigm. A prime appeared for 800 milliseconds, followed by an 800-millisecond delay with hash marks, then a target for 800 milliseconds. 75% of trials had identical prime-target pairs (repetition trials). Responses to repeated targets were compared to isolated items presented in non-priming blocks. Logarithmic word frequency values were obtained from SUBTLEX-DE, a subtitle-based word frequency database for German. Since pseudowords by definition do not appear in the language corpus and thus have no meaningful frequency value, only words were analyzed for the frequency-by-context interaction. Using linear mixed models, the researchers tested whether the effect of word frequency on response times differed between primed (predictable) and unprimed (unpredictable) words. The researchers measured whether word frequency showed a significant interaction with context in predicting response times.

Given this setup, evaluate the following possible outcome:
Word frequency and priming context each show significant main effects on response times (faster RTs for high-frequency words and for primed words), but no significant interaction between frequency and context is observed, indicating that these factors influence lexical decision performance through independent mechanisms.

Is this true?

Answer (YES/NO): NO